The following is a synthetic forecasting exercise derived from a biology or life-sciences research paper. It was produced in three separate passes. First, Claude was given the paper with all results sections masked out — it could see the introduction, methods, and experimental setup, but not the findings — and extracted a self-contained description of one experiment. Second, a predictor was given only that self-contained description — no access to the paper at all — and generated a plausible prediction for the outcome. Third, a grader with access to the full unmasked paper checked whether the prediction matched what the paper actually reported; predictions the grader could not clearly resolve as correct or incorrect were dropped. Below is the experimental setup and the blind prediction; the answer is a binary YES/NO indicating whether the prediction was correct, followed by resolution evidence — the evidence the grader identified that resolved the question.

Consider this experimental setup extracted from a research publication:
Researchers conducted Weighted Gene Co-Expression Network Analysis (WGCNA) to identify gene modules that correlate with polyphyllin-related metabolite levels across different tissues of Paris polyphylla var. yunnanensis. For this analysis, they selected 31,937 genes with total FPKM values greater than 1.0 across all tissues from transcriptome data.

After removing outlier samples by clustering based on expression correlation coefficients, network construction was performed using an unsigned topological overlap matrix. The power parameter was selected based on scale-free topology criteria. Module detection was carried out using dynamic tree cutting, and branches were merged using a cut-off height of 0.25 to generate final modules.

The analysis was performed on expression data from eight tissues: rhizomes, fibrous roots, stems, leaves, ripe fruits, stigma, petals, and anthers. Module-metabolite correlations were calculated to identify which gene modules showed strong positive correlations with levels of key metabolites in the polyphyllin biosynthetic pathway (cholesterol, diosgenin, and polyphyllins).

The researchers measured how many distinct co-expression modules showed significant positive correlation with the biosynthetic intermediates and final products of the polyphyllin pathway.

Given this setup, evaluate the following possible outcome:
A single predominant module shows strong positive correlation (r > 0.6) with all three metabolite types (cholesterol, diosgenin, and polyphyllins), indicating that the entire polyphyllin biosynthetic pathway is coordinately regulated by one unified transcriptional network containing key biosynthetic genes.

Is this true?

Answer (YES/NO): NO